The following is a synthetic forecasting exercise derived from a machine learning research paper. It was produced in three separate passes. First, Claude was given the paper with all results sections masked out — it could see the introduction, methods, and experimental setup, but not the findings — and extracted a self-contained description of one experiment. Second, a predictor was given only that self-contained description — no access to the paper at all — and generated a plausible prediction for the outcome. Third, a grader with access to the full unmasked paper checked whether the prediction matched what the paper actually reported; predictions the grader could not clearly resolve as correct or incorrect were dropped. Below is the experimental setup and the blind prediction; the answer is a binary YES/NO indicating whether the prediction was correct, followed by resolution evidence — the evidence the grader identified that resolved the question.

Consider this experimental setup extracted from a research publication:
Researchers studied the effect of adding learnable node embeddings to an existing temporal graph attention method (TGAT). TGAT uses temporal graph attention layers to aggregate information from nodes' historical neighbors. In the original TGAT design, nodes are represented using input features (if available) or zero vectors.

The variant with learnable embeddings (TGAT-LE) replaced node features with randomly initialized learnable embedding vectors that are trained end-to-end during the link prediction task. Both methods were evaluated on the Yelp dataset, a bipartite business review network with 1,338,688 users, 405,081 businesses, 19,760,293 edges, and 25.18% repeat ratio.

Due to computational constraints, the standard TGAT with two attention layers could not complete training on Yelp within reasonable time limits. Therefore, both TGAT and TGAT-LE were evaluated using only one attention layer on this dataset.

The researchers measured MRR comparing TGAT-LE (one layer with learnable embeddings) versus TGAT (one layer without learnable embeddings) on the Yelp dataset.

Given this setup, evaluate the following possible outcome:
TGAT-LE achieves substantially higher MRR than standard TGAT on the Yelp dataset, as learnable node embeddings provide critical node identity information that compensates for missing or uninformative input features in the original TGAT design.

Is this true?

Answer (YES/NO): YES